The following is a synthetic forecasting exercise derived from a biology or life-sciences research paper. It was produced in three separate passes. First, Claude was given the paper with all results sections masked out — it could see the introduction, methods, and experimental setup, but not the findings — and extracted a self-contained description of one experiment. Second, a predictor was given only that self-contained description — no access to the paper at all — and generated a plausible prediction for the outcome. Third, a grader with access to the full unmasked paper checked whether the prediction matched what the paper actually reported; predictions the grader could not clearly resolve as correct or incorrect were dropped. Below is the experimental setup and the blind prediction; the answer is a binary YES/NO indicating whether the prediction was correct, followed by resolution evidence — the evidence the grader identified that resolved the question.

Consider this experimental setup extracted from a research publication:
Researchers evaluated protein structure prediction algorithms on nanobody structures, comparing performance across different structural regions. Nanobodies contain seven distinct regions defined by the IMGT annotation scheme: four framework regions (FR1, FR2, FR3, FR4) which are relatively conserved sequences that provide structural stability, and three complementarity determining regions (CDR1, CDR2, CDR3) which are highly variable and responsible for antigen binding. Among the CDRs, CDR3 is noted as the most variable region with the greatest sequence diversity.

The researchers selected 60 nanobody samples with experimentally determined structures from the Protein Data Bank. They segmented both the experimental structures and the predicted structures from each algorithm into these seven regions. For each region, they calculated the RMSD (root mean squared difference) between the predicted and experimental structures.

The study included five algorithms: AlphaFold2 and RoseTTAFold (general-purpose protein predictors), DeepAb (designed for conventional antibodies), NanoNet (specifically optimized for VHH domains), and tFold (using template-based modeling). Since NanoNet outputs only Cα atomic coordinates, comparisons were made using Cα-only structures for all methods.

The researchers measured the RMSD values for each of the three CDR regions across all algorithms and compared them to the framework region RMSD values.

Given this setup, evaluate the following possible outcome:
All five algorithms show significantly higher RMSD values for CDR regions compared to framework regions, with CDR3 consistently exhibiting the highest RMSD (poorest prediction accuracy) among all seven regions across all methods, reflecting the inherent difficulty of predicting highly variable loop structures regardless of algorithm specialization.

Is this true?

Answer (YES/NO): NO